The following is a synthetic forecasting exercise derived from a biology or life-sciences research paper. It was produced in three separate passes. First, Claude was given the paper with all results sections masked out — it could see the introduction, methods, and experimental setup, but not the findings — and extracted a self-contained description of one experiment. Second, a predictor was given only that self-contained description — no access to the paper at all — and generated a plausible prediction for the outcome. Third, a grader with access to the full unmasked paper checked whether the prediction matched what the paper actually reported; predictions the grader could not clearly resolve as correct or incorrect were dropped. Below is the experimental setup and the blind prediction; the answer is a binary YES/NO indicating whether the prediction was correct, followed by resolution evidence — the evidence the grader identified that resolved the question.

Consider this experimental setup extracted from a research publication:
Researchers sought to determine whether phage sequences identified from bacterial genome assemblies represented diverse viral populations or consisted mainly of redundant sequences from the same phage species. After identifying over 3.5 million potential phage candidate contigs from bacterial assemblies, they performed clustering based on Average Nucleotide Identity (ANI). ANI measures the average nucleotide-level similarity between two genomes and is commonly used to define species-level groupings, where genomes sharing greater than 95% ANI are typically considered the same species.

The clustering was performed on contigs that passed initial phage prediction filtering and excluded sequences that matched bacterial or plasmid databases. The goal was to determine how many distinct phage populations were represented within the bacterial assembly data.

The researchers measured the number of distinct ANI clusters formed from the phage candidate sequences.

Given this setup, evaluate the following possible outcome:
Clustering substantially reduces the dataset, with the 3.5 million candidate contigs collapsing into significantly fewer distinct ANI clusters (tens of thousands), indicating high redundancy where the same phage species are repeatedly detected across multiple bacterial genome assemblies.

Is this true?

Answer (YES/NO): YES